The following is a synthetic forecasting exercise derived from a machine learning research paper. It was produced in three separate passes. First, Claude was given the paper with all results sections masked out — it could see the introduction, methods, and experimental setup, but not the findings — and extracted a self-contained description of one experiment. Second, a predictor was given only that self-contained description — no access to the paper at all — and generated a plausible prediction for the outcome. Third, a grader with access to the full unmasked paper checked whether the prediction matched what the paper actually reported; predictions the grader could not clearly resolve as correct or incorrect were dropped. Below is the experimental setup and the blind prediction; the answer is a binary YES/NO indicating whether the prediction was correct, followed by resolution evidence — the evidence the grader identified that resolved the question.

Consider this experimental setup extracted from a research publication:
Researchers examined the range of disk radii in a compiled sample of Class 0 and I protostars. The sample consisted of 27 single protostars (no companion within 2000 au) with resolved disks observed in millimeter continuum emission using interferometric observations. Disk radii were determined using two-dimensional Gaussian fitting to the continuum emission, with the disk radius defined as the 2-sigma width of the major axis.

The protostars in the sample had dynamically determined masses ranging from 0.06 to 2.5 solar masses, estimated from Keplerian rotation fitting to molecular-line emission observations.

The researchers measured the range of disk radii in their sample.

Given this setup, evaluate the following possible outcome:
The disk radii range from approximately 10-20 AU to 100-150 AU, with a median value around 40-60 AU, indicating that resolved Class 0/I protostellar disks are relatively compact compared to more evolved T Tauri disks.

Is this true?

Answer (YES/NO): NO